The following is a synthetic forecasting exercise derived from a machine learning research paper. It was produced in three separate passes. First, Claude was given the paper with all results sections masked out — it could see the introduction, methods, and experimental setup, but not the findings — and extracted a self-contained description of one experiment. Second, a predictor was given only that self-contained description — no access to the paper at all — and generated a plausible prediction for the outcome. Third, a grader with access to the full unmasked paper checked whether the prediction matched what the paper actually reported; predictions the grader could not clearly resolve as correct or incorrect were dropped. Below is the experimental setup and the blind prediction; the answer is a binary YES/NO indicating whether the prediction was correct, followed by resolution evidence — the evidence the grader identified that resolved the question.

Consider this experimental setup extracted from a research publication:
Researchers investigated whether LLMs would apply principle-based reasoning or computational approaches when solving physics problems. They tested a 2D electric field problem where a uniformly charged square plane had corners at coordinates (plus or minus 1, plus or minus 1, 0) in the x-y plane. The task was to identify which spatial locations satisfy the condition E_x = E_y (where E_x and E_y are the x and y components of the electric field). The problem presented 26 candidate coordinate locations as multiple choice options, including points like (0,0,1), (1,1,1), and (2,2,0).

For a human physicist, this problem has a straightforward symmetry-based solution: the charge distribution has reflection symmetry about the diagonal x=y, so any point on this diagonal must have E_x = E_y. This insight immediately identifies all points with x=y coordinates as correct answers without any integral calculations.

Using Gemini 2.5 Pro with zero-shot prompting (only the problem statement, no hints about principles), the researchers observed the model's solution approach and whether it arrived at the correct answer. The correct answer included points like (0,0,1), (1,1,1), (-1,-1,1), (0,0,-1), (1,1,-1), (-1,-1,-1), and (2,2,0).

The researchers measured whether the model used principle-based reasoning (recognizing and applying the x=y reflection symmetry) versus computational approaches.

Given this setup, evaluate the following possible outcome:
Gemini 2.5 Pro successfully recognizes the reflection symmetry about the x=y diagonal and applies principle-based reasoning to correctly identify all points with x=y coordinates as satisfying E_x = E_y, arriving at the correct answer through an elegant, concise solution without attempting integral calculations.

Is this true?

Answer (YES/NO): NO